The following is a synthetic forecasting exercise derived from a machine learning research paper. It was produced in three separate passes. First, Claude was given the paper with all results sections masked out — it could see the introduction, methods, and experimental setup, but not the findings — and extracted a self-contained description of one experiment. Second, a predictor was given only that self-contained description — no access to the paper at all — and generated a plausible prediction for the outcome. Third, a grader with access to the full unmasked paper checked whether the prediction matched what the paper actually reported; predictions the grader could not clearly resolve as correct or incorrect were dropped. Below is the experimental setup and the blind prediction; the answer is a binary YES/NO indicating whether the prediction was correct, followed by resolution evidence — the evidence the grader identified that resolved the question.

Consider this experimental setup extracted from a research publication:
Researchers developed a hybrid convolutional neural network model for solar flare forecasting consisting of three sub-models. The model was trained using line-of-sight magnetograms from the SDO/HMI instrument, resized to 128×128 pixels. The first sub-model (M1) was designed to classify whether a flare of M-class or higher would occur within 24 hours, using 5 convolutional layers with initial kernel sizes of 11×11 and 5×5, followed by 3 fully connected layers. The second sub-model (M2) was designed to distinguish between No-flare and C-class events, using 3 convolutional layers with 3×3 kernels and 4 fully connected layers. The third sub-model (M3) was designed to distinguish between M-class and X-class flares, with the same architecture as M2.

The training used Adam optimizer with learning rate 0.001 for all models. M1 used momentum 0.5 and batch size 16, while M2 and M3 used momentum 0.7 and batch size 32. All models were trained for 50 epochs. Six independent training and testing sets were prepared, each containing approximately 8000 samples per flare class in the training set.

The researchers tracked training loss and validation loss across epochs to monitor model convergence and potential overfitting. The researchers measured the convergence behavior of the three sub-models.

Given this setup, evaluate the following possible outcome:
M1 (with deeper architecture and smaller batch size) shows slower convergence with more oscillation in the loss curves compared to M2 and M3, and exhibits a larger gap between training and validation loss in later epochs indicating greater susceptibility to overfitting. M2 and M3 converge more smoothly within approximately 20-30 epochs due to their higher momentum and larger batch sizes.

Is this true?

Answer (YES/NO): NO